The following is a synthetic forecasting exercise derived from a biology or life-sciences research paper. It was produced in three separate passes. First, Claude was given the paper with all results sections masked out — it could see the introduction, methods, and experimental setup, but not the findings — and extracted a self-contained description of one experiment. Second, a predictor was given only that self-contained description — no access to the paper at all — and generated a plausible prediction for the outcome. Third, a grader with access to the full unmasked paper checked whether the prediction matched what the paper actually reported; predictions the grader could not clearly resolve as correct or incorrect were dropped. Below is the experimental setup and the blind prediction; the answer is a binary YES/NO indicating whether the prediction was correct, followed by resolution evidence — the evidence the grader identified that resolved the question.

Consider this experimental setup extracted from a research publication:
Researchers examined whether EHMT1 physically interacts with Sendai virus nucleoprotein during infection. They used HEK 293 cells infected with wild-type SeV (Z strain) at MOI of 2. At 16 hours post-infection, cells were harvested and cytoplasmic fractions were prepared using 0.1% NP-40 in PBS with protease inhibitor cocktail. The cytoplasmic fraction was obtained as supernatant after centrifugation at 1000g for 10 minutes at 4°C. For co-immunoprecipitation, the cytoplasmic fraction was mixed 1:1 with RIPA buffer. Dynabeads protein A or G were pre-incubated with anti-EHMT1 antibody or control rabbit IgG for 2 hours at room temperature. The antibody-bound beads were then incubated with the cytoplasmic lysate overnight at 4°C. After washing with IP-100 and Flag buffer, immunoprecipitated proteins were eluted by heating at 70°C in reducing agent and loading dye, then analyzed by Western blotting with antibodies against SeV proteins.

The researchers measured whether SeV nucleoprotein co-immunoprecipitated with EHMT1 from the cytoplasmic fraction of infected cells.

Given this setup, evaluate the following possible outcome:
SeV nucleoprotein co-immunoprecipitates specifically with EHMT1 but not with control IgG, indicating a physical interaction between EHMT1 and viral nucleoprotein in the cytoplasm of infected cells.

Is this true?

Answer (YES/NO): YES